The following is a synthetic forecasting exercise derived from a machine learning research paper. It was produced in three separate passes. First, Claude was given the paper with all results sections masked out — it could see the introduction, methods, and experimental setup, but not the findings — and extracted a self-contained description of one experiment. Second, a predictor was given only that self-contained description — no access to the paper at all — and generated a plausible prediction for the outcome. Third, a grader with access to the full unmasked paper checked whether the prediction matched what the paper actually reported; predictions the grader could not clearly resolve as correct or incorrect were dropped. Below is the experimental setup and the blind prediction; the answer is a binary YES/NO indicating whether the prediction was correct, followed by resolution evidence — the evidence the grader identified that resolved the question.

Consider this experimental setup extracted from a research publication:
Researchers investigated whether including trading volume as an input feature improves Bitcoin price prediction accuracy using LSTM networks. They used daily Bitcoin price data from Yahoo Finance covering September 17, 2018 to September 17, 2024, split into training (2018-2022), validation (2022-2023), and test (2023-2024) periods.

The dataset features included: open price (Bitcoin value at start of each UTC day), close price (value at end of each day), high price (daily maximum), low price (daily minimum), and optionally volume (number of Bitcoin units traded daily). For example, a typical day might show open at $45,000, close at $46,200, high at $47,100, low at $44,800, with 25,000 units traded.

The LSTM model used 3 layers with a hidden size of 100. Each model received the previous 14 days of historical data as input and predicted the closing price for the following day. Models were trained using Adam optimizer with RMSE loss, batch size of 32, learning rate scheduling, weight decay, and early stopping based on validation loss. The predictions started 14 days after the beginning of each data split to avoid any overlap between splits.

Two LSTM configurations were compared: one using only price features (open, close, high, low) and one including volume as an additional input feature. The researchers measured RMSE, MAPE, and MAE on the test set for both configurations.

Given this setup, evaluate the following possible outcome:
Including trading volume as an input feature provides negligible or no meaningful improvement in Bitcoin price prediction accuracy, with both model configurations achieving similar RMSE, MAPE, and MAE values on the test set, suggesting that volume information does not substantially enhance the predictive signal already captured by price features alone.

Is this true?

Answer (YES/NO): NO